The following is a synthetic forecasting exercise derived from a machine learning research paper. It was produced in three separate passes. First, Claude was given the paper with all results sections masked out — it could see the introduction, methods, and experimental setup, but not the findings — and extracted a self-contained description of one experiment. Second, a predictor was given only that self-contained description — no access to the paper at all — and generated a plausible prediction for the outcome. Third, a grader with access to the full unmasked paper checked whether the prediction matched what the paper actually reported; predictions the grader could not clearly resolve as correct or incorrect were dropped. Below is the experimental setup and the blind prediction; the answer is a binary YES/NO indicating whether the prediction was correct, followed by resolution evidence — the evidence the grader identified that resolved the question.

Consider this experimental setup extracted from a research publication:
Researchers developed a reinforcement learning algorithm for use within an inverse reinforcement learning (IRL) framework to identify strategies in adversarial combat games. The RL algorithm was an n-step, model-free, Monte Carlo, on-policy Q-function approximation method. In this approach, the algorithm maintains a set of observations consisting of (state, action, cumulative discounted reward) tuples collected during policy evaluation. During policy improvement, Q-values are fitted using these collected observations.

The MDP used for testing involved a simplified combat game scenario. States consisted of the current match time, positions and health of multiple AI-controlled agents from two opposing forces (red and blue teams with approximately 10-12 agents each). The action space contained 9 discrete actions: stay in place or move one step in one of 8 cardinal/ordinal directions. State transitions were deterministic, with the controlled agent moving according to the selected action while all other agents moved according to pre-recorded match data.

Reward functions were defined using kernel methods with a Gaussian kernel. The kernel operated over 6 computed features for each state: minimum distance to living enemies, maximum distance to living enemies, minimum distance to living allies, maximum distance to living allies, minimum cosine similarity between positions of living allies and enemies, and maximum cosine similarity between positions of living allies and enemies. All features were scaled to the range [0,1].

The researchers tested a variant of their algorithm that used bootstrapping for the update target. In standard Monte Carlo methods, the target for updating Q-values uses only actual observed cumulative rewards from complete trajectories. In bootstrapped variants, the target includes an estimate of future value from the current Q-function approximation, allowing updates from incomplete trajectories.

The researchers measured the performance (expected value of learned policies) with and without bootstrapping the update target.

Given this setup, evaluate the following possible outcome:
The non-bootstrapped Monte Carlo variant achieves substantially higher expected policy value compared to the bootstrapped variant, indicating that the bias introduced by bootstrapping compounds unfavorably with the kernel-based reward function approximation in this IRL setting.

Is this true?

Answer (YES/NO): NO